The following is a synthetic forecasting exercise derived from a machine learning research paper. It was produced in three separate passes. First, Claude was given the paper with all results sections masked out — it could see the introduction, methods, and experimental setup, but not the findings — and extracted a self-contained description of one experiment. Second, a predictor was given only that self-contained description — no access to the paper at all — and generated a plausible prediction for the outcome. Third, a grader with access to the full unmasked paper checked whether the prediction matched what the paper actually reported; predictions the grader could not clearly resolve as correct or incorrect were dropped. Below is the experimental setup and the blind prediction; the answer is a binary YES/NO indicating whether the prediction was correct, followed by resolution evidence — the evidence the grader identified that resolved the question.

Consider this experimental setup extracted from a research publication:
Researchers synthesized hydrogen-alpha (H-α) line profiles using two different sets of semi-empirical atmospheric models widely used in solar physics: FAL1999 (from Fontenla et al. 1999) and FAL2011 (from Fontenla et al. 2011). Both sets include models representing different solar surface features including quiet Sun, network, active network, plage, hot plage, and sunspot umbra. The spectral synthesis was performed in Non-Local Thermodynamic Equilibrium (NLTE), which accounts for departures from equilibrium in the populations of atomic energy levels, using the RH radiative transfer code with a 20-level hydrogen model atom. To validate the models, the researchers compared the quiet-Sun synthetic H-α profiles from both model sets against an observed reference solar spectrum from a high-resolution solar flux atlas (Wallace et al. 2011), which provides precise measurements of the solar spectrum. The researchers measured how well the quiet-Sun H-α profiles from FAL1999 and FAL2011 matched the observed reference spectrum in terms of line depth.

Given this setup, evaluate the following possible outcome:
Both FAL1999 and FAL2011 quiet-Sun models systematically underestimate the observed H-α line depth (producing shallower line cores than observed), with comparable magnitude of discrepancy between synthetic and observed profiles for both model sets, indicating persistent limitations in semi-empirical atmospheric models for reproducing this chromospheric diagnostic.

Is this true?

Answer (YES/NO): NO